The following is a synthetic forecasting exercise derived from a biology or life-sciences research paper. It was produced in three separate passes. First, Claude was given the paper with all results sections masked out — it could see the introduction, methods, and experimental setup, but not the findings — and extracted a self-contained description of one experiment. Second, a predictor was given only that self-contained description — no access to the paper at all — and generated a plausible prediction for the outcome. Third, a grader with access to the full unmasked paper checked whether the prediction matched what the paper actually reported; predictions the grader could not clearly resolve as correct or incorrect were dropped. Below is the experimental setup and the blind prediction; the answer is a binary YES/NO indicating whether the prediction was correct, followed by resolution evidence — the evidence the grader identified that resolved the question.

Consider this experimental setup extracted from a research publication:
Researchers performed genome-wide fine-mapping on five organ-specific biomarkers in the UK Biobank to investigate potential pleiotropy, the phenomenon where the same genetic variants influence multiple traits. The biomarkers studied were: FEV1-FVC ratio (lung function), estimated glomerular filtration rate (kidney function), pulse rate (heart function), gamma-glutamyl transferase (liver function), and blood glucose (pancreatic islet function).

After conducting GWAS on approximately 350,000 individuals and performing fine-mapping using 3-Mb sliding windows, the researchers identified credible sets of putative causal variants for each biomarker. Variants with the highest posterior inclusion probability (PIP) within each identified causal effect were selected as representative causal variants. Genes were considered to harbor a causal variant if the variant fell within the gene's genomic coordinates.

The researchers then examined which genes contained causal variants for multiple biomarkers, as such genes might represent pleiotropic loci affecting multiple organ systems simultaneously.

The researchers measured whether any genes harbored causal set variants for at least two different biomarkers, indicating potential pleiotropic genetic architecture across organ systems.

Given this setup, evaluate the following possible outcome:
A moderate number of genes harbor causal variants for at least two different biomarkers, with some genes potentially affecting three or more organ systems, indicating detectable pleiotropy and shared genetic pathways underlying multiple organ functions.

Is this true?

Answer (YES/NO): YES